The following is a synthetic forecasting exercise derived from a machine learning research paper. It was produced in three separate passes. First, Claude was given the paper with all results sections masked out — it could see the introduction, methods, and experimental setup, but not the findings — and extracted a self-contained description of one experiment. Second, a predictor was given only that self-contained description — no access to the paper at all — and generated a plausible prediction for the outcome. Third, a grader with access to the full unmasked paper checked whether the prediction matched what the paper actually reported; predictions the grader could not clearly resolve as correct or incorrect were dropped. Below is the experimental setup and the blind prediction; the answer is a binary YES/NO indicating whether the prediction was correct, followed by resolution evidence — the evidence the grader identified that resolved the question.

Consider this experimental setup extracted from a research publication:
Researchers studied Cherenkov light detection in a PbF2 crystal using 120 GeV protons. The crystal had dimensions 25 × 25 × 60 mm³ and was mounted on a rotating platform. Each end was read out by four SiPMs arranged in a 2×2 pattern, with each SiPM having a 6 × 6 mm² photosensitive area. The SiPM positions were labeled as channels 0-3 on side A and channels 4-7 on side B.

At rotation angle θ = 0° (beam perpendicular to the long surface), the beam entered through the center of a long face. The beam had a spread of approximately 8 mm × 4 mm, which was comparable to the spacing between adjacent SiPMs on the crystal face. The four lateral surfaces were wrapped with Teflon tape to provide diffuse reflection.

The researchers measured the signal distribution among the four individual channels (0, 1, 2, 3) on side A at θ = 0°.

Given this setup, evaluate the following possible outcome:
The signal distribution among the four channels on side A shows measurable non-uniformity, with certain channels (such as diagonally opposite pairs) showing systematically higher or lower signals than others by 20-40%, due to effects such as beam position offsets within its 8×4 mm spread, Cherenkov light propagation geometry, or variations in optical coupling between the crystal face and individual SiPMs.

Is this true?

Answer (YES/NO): NO